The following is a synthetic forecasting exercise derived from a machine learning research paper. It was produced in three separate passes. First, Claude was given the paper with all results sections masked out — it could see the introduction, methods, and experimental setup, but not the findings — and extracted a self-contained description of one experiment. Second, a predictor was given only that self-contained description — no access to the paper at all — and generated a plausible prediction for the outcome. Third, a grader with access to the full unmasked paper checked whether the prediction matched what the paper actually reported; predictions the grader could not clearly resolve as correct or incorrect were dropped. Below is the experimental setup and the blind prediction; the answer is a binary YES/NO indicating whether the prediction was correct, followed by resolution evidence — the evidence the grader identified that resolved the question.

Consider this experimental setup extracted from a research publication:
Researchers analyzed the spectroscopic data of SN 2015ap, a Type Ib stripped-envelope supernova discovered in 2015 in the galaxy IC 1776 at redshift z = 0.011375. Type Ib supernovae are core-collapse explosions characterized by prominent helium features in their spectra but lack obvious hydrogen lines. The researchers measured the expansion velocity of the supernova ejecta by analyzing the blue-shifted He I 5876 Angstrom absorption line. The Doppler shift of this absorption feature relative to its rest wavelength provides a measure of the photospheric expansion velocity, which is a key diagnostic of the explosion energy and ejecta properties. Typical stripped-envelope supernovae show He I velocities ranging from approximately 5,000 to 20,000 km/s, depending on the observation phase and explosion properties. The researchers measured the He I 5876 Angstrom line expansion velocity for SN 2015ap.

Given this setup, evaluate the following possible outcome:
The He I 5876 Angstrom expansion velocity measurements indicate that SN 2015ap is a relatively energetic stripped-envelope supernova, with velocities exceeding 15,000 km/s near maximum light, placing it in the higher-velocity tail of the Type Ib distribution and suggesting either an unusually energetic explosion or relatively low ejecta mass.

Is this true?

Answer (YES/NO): YES